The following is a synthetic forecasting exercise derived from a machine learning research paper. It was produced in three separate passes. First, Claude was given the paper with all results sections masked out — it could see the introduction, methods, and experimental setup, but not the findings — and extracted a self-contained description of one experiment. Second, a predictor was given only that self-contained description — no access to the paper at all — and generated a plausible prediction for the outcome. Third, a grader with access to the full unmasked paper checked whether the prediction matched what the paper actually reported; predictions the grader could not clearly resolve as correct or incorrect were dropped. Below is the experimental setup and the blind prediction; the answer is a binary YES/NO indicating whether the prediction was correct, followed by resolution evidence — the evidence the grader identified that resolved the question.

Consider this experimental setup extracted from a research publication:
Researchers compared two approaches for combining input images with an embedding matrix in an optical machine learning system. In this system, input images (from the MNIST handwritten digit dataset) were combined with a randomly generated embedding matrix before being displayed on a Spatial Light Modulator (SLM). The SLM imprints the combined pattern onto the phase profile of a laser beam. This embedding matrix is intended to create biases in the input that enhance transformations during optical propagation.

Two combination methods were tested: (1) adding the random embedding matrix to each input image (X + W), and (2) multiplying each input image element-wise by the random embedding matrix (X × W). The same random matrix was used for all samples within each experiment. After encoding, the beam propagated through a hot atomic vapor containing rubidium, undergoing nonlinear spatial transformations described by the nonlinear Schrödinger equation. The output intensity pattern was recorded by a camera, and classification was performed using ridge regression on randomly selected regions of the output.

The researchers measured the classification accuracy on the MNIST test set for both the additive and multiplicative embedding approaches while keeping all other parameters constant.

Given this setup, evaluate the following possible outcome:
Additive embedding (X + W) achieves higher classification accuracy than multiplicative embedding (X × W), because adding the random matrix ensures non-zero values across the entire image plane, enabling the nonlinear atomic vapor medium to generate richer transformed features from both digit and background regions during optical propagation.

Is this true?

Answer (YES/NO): NO